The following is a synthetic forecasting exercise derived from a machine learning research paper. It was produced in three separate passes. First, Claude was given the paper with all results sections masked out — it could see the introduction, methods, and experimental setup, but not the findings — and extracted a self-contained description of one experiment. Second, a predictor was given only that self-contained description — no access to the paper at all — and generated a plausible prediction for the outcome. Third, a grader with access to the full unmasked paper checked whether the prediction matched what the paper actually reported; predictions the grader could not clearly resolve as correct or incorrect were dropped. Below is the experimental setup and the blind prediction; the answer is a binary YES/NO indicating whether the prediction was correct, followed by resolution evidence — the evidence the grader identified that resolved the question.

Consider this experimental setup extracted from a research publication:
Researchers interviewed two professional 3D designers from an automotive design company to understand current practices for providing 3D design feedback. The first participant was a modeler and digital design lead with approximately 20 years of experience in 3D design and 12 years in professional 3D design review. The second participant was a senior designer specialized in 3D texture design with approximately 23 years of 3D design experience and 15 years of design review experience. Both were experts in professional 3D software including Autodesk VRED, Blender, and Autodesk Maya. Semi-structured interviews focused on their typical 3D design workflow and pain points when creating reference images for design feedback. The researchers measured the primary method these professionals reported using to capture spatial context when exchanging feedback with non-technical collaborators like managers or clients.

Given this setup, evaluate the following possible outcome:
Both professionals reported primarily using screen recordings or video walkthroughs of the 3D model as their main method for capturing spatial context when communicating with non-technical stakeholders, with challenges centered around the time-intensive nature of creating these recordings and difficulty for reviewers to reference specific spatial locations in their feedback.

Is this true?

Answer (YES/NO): NO